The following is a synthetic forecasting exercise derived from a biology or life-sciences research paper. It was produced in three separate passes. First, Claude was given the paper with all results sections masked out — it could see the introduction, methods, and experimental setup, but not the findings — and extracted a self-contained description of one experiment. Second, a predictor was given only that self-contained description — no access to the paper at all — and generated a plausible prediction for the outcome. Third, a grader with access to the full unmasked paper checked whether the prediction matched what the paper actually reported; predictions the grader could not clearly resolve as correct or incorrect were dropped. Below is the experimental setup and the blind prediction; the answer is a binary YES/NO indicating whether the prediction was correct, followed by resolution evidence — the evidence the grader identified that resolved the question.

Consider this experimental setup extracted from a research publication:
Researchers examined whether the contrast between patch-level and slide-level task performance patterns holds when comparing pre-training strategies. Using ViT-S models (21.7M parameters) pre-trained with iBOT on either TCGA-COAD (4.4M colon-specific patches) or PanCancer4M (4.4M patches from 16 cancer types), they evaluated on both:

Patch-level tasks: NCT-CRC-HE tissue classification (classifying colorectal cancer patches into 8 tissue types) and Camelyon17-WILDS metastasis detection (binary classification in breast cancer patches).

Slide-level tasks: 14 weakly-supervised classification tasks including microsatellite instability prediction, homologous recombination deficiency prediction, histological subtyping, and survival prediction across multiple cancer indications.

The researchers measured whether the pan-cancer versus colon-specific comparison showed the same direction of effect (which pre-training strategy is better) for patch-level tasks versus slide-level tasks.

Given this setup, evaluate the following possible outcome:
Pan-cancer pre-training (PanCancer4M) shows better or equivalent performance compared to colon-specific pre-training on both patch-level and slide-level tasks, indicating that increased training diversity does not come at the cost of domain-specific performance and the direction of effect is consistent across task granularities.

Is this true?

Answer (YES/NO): NO